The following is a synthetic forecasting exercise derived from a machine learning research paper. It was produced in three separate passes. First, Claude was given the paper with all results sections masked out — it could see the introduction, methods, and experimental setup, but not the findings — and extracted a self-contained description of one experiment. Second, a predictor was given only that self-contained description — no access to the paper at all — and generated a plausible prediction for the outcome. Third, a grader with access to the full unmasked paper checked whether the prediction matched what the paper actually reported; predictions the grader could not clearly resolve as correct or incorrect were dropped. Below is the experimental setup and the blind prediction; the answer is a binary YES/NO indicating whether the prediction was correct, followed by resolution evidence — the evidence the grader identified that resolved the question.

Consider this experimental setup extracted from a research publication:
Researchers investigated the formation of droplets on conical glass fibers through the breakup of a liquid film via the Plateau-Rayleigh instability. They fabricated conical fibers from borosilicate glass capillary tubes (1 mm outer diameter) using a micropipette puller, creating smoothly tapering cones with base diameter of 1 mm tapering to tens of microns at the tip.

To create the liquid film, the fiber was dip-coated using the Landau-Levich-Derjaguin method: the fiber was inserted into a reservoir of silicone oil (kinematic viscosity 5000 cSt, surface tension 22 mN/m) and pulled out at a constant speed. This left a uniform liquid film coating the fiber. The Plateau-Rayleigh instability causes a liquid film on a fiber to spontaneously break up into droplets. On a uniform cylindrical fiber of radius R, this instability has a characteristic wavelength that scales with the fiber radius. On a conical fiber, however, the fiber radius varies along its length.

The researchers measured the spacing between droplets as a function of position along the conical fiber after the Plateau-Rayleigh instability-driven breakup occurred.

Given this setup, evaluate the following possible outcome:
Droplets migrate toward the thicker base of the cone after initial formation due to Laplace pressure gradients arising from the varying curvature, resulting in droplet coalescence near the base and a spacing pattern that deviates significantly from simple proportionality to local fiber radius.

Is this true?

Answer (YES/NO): NO